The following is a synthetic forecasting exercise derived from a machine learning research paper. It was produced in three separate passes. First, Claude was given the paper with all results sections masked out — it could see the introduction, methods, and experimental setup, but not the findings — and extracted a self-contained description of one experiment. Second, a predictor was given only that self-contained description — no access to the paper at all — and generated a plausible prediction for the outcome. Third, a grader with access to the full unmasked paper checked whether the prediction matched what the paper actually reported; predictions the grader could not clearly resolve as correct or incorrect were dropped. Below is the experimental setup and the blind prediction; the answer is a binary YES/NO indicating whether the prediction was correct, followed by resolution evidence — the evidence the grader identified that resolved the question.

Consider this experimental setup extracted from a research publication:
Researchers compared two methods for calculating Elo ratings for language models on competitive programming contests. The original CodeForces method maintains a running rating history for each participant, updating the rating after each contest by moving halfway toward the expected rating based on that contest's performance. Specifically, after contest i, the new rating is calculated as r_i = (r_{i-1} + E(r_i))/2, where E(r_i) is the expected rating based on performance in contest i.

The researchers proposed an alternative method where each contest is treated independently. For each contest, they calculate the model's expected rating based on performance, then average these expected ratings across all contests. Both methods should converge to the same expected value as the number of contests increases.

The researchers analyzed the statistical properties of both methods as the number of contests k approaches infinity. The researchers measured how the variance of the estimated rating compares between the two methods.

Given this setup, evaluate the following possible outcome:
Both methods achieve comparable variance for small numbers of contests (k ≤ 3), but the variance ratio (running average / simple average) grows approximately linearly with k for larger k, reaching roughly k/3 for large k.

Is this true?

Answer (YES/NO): NO